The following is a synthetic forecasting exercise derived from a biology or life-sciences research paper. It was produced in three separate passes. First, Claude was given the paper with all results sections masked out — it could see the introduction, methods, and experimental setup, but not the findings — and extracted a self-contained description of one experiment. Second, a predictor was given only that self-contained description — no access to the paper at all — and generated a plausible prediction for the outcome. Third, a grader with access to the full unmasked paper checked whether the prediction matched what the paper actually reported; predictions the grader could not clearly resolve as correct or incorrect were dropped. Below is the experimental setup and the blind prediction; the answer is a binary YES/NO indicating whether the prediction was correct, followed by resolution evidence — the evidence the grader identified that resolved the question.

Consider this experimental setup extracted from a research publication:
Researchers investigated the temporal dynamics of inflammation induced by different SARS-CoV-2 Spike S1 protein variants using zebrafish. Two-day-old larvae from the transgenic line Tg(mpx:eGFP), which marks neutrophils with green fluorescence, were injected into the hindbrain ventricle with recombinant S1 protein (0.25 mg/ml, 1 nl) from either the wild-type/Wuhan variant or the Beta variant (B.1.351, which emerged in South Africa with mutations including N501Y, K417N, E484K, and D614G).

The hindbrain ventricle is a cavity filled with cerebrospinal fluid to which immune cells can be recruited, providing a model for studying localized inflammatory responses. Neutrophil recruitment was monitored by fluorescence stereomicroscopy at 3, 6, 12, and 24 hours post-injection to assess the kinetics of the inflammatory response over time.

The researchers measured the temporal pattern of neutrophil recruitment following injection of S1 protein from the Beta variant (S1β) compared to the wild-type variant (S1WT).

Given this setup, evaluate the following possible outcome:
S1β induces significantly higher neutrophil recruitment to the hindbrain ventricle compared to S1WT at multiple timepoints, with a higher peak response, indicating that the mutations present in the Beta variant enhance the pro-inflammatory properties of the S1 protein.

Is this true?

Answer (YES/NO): NO